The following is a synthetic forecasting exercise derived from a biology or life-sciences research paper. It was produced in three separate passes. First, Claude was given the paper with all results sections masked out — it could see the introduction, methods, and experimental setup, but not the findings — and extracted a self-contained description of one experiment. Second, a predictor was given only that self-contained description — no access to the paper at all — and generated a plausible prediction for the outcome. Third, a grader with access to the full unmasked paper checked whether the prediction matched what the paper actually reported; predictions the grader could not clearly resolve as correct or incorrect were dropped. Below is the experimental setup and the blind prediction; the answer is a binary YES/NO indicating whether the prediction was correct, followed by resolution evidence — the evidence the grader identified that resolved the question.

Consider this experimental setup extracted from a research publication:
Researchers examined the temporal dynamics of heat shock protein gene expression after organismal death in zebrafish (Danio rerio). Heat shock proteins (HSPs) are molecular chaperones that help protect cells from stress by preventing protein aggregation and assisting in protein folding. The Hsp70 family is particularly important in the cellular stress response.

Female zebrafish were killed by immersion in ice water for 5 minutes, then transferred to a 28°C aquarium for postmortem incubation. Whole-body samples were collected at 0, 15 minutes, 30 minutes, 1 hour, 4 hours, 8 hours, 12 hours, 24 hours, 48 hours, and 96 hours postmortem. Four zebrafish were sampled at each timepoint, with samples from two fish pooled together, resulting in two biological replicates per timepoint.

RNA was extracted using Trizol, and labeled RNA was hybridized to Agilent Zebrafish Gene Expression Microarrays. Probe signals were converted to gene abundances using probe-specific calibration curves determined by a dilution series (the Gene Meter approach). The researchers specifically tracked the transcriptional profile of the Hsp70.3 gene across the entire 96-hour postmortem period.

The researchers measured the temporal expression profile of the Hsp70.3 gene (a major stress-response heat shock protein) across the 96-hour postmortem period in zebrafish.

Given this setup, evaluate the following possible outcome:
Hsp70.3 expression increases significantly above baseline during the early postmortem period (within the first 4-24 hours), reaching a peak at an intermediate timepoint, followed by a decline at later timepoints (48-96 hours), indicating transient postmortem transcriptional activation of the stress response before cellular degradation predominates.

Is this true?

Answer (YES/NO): YES